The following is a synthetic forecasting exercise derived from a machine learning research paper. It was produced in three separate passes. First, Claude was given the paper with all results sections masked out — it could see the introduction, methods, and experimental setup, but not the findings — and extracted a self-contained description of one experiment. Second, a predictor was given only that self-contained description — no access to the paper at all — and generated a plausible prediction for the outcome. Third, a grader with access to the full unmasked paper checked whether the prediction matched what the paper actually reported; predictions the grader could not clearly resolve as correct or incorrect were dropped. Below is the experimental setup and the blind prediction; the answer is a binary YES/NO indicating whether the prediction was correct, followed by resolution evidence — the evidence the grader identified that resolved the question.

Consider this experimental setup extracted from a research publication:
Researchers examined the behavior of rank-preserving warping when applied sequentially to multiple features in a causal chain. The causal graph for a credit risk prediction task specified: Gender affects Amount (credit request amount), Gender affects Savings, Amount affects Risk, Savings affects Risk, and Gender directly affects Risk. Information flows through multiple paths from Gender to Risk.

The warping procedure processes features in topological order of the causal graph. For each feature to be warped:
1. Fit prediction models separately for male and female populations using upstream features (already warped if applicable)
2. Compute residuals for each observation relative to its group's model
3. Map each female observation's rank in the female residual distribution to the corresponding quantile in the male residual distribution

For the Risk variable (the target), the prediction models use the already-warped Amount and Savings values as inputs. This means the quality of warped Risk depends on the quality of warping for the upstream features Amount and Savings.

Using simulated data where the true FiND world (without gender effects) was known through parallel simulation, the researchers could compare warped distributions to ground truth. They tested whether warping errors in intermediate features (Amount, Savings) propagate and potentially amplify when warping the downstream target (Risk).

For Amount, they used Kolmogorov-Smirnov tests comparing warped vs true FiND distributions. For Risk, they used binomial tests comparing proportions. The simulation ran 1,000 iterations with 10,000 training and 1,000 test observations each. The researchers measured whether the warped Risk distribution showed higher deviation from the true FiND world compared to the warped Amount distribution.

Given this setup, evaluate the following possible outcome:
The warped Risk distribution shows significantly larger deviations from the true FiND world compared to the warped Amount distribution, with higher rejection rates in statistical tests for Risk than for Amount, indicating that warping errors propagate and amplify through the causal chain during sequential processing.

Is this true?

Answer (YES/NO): NO